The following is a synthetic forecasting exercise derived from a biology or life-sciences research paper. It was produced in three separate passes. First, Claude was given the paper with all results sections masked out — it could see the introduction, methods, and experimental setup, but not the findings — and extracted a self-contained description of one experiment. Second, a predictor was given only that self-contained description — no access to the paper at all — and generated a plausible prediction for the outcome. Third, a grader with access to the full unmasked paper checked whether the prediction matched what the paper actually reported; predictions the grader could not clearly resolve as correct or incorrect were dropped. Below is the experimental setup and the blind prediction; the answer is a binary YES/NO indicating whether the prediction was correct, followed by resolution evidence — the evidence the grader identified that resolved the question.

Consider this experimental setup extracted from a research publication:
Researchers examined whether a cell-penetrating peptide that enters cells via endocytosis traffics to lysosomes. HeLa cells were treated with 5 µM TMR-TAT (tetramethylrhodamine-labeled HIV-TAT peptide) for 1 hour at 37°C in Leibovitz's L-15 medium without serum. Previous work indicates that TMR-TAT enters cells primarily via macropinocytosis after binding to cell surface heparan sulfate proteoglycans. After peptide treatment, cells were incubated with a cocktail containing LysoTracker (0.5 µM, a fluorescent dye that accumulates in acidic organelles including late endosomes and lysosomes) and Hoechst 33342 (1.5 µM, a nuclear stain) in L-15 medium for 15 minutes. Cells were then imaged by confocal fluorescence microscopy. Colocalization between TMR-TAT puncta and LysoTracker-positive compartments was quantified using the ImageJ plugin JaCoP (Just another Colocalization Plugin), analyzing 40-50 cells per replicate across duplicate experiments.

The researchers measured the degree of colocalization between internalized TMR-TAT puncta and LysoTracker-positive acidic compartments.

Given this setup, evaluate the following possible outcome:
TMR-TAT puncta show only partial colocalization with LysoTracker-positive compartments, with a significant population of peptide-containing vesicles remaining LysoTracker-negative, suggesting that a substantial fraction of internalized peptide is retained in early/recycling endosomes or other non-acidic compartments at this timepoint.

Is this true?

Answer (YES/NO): YES